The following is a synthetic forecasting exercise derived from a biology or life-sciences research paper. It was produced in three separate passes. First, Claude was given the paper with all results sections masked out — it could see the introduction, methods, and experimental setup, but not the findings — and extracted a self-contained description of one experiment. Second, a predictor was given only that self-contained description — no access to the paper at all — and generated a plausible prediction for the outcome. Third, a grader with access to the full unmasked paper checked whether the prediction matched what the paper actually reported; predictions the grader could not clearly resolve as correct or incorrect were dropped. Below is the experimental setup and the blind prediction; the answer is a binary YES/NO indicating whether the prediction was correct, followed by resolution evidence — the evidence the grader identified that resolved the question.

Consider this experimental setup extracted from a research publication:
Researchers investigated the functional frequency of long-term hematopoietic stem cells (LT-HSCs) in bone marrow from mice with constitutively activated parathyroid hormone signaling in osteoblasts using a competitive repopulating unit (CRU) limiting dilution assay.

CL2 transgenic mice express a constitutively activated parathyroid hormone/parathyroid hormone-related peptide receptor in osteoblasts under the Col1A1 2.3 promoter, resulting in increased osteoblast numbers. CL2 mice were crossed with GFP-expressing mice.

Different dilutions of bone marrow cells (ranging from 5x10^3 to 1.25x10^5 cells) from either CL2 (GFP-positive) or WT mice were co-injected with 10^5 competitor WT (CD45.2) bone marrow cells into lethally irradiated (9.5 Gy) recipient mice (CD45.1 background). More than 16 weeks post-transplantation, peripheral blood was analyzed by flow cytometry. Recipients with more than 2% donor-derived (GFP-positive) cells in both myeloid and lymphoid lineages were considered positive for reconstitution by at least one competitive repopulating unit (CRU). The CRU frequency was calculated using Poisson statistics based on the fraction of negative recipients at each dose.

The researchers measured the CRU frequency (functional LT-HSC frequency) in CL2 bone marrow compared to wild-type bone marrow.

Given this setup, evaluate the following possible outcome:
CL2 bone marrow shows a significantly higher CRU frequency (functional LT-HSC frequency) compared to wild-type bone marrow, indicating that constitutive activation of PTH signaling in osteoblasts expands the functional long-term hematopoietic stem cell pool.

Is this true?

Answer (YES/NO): NO